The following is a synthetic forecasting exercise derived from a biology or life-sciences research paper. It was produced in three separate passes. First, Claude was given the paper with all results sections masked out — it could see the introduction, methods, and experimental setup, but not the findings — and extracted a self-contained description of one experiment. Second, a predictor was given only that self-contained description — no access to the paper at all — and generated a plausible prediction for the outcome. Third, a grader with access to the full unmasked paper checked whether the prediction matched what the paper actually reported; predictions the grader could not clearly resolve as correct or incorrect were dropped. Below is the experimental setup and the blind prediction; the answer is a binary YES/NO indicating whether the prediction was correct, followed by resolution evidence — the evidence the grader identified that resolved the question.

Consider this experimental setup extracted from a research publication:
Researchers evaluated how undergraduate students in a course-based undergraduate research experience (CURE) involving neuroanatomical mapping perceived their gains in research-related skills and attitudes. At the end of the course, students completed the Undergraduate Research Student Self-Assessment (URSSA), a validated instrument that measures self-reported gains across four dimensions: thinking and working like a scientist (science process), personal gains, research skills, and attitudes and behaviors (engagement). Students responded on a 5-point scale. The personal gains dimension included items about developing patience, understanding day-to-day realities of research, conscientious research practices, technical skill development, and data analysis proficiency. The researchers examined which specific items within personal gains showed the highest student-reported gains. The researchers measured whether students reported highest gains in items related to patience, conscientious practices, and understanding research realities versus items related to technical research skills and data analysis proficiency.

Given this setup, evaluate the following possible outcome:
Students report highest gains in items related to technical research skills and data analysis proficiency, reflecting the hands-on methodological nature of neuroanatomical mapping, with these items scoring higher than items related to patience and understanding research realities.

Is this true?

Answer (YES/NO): NO